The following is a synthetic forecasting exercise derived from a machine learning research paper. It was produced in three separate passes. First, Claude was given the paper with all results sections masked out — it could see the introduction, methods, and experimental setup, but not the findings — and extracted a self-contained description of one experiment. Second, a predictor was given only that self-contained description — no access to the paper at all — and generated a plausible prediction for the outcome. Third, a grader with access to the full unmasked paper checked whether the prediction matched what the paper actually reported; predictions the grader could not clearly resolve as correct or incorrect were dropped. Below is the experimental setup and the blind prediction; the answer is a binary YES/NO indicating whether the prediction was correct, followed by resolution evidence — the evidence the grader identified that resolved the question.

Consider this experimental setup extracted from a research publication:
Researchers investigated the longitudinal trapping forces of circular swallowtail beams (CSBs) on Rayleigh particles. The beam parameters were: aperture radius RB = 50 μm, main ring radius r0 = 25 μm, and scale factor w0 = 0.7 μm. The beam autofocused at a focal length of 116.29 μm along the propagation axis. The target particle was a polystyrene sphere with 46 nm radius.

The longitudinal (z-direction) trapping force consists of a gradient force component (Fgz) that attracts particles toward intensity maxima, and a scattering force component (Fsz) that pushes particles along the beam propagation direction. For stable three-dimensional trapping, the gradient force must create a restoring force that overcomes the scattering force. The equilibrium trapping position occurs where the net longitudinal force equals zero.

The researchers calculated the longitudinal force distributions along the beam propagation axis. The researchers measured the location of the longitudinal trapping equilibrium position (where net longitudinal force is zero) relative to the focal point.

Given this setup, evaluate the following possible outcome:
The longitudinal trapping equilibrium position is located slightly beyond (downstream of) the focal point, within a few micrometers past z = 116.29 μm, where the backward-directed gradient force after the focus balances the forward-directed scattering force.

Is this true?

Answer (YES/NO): YES